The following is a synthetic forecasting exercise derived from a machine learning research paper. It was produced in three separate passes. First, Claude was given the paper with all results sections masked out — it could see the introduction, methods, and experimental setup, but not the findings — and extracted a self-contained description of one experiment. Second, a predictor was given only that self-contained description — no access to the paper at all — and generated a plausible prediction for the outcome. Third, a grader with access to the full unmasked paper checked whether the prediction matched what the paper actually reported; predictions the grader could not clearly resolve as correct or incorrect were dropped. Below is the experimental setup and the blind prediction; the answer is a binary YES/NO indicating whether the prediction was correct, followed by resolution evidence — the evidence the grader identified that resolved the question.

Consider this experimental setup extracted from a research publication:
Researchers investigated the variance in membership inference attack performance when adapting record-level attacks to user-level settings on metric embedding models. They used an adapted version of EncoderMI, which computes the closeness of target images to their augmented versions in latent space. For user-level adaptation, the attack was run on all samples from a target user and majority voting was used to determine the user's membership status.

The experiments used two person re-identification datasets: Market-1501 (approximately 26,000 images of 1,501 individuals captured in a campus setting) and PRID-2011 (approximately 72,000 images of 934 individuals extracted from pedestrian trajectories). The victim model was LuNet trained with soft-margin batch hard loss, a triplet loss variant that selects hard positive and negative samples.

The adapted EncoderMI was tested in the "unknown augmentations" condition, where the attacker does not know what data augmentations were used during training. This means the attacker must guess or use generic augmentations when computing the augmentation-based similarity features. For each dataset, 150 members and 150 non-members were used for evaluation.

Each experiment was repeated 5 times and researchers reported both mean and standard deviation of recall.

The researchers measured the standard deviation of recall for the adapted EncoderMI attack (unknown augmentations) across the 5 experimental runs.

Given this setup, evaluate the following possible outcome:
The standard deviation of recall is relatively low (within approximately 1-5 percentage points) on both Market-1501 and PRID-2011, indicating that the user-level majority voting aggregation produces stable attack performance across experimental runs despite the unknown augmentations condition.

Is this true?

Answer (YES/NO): NO